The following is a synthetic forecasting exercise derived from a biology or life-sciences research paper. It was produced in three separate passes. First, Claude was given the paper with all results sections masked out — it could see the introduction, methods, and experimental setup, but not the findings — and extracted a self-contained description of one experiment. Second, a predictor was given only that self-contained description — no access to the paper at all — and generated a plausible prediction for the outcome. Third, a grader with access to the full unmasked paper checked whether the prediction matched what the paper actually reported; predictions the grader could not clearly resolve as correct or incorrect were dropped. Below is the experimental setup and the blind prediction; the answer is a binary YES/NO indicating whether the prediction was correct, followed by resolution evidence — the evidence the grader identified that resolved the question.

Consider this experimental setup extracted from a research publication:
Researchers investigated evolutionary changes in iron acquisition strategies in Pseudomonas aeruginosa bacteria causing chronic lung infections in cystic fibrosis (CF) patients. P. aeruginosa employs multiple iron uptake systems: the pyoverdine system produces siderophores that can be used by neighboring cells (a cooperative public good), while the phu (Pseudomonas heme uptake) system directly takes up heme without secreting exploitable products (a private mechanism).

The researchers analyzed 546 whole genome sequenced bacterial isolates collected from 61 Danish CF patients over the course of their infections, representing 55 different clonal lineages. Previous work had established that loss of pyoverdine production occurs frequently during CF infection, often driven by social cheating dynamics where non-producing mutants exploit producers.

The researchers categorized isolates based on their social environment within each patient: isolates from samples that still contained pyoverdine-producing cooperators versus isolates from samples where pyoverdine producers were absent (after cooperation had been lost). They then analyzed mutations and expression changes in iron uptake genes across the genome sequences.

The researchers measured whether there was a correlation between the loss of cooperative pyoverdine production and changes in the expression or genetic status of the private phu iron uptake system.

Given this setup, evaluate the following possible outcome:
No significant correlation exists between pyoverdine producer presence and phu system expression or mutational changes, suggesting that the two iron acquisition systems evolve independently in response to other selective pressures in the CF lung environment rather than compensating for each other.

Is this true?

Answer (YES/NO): NO